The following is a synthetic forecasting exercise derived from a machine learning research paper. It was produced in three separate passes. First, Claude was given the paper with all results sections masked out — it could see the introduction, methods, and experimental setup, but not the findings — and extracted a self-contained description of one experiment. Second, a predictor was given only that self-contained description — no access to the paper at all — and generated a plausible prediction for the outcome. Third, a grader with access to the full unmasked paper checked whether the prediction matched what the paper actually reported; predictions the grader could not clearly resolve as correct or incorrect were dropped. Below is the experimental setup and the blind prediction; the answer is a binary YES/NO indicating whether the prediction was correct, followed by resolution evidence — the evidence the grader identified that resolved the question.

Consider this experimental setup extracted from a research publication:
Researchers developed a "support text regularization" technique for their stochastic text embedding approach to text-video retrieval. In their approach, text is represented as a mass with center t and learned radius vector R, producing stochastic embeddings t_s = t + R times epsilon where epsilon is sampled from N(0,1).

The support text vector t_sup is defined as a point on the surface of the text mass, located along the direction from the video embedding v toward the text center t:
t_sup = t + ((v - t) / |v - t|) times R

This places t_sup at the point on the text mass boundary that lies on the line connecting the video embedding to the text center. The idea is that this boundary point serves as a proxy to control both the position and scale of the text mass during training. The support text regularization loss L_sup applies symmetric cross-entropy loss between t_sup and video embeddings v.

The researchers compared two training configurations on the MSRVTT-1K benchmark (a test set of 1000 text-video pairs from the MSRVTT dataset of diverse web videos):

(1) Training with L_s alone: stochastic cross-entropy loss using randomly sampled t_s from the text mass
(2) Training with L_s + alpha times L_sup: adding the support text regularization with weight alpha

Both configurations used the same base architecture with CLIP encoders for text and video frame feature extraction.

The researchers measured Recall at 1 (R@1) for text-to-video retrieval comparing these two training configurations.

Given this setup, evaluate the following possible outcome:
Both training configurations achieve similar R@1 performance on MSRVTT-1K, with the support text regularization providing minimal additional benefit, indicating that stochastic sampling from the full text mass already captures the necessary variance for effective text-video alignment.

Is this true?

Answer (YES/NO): NO